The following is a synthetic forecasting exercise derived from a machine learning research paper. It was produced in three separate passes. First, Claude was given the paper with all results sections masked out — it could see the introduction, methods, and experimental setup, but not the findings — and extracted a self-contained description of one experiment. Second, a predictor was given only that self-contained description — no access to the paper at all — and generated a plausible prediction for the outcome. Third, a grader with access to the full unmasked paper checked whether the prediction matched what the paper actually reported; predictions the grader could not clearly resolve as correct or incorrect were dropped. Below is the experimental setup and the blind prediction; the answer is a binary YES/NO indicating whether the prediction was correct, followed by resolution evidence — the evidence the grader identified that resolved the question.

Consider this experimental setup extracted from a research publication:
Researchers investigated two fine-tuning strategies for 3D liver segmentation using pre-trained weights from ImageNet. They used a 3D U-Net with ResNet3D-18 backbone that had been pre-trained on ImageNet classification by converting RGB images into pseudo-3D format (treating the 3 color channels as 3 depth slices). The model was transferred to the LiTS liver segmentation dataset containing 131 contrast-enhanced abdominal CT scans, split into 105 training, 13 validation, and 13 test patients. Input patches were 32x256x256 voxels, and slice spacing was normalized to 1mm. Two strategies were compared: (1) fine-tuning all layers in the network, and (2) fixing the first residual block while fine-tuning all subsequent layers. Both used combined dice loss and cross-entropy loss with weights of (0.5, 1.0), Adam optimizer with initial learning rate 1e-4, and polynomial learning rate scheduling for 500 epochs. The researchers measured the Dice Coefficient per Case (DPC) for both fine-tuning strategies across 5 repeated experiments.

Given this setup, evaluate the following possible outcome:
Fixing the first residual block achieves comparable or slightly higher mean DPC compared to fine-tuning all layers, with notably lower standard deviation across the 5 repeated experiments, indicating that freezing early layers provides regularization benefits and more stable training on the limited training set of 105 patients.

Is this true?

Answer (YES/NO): NO